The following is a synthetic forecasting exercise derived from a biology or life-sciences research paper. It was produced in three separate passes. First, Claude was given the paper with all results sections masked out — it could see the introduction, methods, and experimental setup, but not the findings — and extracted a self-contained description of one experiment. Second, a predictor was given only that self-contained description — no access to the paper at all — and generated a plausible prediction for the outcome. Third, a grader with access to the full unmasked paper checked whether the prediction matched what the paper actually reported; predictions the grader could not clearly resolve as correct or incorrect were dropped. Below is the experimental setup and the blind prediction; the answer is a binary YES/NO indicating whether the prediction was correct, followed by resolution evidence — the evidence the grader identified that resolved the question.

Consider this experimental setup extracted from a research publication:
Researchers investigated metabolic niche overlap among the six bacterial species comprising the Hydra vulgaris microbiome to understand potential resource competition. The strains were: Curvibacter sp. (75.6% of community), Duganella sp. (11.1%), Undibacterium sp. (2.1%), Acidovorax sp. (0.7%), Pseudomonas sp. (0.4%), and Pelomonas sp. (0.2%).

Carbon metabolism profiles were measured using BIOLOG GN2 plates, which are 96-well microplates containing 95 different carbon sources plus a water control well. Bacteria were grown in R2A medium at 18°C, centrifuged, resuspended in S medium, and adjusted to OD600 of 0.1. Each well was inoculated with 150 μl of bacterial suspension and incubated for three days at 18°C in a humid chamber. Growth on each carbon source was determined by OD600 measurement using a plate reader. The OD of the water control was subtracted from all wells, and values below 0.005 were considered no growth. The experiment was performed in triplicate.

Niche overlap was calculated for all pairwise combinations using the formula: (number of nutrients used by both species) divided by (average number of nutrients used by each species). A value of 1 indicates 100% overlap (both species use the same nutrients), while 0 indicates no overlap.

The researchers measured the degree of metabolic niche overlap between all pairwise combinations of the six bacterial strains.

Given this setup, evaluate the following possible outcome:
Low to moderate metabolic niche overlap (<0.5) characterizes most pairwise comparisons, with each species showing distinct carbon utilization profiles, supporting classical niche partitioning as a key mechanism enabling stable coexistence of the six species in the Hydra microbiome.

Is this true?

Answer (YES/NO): NO